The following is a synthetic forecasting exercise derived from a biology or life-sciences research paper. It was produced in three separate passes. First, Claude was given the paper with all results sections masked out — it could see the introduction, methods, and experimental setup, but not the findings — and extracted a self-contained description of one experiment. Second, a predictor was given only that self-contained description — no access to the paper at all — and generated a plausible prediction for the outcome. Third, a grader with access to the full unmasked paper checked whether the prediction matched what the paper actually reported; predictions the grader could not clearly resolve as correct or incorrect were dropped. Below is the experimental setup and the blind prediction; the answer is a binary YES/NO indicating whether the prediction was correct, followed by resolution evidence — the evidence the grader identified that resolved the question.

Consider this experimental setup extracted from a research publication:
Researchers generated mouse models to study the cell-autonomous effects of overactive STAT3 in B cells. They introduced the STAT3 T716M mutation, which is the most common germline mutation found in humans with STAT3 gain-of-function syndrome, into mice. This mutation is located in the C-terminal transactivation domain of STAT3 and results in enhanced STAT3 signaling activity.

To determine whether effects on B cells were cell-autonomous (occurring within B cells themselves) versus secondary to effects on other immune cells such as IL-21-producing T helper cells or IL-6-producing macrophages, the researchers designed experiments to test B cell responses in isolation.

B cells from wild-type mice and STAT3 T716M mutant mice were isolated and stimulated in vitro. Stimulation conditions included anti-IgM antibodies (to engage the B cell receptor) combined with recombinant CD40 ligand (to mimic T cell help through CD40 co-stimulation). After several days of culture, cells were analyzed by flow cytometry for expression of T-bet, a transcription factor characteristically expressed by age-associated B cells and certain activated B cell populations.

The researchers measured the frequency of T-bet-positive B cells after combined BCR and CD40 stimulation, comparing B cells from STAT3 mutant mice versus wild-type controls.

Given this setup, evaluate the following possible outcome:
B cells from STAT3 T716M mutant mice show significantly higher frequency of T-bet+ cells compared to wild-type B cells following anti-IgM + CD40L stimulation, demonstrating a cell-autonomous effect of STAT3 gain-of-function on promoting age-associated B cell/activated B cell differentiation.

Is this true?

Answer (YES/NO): YES